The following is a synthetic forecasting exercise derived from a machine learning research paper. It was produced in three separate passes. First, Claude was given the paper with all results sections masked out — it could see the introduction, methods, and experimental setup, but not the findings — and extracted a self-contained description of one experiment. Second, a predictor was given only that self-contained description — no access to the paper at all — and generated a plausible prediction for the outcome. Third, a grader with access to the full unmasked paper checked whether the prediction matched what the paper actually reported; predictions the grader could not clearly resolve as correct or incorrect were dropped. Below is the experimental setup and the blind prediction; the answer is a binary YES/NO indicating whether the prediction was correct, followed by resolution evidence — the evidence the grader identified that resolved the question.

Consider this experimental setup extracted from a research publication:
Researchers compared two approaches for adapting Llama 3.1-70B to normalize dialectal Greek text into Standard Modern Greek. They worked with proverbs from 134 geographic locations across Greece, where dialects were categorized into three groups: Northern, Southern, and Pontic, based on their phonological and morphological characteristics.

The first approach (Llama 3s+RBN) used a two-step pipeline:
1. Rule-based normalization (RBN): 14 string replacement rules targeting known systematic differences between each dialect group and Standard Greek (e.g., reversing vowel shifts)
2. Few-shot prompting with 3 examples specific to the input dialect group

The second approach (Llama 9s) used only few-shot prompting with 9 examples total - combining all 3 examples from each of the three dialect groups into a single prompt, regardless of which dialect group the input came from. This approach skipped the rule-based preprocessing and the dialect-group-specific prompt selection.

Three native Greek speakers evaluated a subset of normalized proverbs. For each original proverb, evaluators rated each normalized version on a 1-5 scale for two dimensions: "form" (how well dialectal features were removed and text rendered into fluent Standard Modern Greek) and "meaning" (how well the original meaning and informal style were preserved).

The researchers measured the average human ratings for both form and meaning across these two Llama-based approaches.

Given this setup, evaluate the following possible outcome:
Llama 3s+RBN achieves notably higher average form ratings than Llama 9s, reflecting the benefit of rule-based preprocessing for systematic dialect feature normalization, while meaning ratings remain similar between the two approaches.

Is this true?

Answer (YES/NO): NO